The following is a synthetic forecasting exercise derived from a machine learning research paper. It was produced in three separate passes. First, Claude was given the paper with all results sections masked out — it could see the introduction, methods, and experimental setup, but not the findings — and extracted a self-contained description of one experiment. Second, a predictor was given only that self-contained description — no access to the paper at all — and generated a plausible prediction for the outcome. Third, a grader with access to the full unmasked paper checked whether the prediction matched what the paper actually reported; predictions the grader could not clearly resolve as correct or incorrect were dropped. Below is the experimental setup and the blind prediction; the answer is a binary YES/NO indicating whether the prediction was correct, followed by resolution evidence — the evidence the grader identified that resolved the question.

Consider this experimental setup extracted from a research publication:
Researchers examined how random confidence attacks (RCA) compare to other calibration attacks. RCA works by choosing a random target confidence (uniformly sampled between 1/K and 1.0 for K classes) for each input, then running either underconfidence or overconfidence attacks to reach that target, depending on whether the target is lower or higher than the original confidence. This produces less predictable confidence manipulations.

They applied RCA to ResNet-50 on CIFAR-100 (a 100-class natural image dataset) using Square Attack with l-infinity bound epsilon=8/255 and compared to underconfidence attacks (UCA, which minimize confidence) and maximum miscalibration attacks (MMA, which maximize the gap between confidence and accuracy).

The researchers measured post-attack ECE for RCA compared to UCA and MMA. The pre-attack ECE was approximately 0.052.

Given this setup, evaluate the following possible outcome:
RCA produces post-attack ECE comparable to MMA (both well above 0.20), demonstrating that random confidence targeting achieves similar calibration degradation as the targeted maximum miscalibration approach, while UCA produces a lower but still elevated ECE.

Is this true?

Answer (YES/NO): NO